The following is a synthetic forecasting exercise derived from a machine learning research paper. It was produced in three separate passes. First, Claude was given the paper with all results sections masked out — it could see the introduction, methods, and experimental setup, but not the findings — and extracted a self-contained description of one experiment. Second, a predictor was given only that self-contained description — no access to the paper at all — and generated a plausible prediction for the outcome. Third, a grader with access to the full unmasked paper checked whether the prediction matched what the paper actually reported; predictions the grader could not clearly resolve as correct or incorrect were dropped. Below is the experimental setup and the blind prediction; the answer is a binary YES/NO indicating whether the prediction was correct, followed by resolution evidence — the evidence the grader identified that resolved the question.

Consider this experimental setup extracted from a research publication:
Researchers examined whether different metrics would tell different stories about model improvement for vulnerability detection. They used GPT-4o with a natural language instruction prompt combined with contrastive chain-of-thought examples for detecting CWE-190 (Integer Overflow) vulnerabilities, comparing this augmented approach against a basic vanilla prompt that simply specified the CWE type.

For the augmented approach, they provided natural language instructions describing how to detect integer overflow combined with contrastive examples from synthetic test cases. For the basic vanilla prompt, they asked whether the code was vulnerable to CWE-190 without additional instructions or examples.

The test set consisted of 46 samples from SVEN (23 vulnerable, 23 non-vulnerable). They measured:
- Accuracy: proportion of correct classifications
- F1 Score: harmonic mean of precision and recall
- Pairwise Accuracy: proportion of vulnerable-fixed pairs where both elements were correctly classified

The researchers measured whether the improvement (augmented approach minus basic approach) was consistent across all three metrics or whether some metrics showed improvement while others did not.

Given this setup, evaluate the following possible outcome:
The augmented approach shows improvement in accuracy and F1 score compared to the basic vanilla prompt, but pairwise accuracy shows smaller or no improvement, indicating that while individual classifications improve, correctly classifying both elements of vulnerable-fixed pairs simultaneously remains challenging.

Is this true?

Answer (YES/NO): NO